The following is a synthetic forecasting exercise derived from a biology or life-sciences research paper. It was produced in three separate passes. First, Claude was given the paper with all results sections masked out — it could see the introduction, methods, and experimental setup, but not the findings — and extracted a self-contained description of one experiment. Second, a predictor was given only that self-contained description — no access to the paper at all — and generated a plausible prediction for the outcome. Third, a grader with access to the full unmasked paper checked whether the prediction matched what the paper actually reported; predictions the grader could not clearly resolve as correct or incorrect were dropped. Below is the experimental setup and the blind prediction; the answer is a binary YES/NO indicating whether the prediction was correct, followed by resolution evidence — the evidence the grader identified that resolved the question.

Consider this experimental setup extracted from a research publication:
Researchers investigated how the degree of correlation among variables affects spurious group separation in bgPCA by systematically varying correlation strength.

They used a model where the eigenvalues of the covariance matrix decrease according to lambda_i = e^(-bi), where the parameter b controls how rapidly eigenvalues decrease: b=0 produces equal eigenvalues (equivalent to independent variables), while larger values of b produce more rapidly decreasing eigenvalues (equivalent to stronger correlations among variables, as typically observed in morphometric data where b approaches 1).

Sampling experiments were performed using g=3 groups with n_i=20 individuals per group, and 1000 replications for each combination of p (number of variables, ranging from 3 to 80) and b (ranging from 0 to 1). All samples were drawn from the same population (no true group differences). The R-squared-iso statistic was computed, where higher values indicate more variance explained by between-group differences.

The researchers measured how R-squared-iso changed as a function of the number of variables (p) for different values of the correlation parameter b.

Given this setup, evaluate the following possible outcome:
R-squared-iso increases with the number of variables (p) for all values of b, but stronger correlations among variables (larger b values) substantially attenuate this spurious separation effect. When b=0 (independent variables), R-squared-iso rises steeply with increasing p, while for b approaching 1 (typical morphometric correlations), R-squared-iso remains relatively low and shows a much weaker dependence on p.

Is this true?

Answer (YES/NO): YES